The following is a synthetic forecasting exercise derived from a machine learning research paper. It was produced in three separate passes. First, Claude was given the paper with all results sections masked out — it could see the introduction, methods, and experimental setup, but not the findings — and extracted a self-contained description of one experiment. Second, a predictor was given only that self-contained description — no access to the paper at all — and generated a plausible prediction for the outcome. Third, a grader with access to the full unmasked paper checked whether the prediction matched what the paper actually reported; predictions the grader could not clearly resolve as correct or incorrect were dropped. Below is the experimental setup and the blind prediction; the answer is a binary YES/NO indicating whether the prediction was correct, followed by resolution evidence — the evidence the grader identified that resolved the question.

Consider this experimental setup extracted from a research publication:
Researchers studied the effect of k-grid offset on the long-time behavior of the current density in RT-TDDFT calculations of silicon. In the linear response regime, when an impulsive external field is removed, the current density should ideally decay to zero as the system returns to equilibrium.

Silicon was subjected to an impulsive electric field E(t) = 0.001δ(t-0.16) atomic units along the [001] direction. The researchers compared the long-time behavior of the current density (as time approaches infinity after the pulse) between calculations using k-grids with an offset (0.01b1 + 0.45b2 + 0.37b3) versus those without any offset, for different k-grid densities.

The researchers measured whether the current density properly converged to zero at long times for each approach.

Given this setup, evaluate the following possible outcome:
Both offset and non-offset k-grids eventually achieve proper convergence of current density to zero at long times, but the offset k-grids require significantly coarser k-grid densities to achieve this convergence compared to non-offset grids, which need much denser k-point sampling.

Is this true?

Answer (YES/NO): NO